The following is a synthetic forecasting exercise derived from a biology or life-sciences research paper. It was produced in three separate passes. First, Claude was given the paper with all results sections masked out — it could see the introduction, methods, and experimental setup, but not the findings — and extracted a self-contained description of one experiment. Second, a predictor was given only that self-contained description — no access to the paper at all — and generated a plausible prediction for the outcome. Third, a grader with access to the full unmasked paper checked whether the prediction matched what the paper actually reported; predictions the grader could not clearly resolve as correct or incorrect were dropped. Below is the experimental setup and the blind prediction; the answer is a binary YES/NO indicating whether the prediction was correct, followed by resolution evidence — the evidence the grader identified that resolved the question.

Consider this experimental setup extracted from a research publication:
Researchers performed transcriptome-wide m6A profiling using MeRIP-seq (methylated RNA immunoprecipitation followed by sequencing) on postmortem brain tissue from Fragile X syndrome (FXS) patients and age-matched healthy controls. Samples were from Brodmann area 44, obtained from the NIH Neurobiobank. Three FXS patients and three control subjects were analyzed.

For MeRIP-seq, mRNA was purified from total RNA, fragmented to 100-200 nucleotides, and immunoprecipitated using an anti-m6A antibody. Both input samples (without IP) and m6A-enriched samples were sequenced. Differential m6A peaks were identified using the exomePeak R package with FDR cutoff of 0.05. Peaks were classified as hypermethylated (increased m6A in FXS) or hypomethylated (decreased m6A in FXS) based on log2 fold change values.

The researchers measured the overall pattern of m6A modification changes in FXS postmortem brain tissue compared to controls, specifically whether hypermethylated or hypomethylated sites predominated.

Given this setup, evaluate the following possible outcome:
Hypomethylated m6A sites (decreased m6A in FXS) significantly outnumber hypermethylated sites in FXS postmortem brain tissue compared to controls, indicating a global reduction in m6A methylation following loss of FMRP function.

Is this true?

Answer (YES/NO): NO